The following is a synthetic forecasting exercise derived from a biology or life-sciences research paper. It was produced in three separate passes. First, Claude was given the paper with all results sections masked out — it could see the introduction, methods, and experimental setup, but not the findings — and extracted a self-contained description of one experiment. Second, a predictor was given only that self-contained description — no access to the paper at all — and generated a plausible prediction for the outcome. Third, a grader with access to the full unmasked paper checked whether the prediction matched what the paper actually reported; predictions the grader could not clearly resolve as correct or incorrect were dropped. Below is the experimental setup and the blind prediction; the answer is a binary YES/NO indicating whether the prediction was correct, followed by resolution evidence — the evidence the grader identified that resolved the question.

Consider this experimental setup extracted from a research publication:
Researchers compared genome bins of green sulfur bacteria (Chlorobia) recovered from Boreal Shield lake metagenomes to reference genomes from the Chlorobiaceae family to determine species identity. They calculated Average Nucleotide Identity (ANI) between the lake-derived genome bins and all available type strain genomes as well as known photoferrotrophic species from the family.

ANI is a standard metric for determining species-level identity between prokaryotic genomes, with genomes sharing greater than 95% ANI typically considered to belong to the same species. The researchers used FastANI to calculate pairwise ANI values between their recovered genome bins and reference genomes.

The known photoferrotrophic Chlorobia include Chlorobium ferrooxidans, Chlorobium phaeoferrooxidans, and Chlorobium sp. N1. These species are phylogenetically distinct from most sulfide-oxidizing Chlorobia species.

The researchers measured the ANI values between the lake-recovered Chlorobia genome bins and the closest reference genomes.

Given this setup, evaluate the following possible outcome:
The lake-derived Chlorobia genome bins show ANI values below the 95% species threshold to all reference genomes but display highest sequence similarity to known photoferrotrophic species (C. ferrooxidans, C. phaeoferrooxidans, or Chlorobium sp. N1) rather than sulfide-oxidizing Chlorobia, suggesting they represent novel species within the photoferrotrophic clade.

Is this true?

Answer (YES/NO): NO